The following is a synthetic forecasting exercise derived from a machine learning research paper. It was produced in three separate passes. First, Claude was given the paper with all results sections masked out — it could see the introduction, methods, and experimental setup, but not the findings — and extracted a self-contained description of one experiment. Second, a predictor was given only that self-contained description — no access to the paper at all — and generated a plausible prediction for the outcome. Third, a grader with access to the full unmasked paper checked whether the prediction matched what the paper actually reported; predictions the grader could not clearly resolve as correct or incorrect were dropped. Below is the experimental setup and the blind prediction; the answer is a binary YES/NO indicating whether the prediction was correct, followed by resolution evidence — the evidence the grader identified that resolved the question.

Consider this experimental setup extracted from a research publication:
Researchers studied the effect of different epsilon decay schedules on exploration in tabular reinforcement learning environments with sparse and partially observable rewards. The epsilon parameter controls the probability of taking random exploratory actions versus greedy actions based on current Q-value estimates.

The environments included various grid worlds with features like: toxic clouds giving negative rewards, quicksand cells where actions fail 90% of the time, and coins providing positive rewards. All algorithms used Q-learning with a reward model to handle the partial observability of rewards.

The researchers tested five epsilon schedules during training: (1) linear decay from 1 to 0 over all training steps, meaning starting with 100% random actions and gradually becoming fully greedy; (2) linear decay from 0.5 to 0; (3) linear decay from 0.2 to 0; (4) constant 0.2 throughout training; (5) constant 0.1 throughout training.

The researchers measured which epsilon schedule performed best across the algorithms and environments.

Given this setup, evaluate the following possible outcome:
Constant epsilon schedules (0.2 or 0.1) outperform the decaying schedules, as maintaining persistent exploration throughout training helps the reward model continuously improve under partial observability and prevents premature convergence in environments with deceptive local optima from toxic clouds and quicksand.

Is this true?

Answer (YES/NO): NO